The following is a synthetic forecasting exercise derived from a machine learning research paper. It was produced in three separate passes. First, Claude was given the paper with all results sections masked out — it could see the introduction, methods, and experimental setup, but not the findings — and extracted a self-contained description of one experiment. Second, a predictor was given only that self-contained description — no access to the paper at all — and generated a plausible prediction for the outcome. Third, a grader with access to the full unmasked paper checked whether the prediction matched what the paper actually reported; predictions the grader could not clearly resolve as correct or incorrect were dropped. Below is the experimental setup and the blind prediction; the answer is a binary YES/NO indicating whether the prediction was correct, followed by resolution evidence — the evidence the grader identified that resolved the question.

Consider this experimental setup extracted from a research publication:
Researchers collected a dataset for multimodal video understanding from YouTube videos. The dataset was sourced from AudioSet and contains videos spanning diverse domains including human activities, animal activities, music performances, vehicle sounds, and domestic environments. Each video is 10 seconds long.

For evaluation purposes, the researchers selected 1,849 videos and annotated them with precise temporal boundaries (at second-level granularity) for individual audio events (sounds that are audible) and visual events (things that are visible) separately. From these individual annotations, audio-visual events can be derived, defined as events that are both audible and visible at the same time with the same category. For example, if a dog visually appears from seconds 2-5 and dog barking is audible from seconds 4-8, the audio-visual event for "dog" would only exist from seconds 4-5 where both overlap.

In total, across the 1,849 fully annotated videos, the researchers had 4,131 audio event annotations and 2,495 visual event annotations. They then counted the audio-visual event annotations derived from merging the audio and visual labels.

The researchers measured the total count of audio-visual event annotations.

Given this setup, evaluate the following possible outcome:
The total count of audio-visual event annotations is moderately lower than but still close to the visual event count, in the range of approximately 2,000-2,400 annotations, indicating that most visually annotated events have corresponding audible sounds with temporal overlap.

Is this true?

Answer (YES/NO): NO